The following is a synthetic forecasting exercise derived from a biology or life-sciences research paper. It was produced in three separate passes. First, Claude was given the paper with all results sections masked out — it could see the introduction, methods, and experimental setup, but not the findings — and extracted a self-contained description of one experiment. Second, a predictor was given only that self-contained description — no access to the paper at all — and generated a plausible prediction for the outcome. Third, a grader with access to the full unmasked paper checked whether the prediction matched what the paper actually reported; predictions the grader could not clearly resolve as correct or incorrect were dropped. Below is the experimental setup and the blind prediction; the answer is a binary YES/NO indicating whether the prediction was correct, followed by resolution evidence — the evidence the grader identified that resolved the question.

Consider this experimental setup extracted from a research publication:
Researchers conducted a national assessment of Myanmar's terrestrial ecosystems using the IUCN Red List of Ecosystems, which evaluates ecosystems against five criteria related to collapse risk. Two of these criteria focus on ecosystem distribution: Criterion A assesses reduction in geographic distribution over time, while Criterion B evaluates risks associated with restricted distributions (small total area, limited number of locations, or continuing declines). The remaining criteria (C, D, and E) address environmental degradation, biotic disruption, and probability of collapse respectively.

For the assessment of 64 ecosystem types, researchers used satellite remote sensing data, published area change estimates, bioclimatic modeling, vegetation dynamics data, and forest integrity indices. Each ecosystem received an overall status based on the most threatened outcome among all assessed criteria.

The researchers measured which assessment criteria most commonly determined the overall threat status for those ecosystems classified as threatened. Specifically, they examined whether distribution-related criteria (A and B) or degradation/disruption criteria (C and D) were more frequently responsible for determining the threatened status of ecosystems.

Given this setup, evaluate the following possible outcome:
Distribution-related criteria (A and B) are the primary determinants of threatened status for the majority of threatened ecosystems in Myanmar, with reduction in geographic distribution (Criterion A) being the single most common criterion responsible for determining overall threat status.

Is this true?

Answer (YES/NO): NO